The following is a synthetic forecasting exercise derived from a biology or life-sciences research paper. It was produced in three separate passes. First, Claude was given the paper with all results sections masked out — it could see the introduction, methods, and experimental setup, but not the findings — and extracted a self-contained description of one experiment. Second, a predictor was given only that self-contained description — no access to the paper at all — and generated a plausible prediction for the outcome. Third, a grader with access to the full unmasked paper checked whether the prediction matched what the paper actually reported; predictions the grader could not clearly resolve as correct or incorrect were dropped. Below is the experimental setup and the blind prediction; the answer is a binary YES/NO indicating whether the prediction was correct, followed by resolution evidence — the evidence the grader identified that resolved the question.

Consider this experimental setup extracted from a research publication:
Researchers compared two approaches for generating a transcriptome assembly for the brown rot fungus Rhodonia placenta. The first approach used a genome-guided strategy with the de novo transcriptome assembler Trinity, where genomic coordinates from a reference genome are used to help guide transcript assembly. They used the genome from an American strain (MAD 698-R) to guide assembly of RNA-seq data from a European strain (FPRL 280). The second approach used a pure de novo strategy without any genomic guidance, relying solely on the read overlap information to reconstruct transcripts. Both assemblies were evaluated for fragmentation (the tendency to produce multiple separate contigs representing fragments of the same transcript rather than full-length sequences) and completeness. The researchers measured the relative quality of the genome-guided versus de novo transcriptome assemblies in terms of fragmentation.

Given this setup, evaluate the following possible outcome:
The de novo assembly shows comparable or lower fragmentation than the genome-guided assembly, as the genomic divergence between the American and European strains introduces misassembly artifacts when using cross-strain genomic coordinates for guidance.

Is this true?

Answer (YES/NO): YES